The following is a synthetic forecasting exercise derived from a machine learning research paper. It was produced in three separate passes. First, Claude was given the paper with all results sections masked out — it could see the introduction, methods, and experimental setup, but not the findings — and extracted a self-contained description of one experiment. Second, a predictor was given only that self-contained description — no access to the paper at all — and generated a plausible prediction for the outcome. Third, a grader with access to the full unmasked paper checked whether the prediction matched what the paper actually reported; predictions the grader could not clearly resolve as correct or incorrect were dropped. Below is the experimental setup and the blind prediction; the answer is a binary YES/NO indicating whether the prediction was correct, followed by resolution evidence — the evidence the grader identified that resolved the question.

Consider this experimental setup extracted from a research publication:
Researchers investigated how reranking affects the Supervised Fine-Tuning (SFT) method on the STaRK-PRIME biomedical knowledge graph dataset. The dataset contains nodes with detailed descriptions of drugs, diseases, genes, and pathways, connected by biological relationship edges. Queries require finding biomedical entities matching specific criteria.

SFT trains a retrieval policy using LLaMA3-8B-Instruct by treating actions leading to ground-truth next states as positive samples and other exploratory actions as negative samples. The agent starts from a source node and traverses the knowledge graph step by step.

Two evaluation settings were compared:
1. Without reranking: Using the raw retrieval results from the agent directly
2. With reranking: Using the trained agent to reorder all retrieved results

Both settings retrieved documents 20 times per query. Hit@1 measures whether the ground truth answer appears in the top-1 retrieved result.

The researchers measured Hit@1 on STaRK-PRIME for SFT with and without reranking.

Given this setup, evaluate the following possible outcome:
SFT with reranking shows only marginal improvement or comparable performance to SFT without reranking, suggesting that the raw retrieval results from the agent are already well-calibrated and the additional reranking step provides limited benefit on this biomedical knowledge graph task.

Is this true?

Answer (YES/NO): NO